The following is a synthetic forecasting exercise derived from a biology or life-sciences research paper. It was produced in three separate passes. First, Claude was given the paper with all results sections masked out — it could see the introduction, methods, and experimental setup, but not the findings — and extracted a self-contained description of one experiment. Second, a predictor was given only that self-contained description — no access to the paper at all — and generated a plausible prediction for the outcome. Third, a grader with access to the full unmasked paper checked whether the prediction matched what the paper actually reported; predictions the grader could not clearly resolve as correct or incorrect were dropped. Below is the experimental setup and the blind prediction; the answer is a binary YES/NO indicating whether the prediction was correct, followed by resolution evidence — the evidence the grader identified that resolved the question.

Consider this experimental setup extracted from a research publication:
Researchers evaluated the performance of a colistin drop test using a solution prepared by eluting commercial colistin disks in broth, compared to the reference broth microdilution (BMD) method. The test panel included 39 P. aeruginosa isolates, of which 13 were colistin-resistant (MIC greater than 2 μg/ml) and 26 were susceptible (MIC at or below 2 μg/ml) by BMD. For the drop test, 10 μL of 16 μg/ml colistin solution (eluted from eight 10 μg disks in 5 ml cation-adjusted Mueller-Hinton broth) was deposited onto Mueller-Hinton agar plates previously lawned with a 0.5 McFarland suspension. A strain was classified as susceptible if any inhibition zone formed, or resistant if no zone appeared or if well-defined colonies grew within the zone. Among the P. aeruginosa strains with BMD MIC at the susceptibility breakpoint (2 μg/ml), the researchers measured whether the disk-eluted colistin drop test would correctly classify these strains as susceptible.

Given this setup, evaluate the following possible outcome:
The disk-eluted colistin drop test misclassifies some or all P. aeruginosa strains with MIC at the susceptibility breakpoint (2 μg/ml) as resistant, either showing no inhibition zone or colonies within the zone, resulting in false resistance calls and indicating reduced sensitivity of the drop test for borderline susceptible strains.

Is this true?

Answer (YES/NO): YES